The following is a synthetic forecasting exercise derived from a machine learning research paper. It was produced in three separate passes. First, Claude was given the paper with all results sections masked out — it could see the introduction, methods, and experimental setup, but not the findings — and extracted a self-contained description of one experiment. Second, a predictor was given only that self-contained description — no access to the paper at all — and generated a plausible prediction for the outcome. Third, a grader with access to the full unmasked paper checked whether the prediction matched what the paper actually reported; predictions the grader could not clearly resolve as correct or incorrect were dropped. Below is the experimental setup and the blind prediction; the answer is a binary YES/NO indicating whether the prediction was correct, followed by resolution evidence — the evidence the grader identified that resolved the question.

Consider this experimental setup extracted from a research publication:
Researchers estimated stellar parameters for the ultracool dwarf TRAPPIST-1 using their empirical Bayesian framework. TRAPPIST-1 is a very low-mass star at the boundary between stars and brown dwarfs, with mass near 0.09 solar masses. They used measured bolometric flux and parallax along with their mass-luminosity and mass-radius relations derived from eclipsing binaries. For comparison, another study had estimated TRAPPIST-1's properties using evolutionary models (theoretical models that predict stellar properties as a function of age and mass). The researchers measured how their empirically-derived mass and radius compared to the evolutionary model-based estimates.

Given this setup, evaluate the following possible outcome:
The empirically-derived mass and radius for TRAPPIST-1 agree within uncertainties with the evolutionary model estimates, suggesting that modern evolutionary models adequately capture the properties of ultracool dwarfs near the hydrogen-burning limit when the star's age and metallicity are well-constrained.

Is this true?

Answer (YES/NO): YES